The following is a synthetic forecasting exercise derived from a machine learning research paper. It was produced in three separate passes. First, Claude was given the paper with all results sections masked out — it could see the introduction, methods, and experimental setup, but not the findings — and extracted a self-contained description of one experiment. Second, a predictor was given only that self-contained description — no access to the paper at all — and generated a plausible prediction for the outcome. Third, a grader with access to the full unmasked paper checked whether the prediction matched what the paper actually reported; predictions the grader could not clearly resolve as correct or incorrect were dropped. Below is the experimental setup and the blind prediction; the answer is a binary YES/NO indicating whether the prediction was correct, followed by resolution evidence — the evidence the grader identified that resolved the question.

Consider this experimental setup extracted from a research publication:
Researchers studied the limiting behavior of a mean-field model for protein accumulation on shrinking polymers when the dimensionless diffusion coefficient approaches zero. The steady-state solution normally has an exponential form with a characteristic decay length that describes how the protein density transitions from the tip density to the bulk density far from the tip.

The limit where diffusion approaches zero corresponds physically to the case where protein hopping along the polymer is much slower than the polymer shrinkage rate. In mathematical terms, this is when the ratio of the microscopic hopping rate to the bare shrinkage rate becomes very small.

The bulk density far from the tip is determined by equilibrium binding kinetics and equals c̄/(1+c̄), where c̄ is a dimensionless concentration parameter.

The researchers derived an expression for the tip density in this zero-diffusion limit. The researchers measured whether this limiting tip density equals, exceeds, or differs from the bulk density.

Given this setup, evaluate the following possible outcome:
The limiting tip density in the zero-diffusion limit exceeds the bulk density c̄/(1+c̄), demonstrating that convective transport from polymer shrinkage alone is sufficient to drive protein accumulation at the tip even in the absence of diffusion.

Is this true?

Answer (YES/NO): YES